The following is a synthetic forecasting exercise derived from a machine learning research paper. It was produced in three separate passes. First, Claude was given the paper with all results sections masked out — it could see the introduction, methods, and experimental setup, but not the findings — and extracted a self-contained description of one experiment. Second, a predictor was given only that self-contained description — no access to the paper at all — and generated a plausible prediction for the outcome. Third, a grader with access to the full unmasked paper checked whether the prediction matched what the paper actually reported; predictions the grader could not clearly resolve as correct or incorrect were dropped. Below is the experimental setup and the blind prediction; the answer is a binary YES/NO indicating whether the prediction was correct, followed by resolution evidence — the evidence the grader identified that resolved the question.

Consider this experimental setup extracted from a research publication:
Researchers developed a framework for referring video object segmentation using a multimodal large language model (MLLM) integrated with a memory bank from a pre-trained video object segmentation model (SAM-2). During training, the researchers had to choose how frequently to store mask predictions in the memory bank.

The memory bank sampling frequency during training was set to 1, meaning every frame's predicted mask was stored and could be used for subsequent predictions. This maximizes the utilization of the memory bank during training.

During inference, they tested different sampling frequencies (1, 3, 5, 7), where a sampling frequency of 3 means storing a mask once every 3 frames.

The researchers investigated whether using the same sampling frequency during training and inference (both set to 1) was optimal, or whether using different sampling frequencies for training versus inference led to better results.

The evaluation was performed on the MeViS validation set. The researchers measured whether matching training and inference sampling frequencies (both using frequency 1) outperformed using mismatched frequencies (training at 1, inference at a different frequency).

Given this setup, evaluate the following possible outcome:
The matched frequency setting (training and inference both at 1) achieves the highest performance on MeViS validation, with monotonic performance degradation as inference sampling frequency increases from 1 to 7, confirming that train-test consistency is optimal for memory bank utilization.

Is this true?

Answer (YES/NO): NO